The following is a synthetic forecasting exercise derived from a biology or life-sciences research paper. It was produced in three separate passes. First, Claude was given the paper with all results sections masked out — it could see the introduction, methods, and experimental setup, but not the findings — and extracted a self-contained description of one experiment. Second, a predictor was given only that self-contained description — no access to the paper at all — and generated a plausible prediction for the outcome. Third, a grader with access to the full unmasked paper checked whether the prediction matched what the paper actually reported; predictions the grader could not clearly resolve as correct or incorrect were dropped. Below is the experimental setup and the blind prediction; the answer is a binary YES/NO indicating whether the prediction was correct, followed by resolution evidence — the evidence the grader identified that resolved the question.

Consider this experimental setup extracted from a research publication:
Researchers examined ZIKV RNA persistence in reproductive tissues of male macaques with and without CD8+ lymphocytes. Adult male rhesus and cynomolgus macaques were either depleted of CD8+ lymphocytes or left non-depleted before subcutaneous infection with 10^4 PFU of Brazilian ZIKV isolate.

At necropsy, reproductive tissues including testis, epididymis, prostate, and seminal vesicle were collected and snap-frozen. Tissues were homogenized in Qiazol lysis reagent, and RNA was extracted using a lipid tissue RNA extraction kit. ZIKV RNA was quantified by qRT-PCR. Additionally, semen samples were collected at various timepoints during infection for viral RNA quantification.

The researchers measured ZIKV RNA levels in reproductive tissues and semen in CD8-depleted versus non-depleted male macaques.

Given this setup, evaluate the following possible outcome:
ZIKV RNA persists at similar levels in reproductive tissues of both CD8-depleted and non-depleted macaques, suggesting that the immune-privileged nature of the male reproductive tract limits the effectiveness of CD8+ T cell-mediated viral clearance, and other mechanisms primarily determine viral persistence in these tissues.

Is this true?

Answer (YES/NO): NO